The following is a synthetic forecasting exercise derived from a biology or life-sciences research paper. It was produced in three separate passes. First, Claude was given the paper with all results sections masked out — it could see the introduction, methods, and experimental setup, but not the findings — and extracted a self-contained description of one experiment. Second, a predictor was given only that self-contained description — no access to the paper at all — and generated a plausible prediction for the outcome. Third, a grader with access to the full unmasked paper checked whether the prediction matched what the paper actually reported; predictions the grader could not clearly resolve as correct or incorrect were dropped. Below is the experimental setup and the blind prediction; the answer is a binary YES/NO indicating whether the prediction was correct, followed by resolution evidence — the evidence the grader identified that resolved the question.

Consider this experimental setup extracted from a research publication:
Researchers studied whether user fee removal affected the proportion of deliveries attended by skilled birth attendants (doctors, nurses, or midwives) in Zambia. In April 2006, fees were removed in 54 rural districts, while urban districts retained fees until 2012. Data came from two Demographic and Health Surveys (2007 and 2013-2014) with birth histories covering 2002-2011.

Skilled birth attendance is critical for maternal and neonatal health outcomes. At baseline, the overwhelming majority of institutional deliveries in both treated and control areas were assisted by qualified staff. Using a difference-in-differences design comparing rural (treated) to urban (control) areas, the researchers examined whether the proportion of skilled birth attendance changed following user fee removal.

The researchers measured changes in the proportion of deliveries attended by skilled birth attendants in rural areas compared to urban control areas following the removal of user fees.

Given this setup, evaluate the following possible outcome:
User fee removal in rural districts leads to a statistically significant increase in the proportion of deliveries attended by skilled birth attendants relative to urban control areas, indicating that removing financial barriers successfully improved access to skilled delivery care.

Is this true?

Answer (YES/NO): YES